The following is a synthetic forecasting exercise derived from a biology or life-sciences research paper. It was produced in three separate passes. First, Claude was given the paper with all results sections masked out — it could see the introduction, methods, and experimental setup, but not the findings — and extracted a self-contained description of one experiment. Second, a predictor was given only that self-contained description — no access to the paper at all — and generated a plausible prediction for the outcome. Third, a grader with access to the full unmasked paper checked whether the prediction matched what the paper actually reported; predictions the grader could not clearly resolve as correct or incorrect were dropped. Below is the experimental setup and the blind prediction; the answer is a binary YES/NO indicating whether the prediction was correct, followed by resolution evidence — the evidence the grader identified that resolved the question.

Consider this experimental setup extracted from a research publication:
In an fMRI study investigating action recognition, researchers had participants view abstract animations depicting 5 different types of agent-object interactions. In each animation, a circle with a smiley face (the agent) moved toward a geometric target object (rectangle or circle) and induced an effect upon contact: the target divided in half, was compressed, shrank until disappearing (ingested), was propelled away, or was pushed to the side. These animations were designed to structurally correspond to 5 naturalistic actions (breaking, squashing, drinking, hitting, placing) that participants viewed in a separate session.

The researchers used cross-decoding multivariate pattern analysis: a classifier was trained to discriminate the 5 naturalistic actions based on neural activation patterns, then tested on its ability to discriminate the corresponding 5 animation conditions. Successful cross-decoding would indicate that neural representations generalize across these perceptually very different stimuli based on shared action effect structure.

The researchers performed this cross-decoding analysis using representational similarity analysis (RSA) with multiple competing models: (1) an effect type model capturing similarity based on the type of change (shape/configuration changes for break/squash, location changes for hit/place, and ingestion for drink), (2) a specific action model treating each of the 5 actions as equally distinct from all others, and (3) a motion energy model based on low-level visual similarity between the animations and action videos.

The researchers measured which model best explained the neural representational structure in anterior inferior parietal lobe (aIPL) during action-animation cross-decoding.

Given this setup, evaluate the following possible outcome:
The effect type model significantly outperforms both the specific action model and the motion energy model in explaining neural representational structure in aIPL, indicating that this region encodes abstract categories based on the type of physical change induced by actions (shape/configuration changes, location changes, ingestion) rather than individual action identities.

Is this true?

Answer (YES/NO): YES